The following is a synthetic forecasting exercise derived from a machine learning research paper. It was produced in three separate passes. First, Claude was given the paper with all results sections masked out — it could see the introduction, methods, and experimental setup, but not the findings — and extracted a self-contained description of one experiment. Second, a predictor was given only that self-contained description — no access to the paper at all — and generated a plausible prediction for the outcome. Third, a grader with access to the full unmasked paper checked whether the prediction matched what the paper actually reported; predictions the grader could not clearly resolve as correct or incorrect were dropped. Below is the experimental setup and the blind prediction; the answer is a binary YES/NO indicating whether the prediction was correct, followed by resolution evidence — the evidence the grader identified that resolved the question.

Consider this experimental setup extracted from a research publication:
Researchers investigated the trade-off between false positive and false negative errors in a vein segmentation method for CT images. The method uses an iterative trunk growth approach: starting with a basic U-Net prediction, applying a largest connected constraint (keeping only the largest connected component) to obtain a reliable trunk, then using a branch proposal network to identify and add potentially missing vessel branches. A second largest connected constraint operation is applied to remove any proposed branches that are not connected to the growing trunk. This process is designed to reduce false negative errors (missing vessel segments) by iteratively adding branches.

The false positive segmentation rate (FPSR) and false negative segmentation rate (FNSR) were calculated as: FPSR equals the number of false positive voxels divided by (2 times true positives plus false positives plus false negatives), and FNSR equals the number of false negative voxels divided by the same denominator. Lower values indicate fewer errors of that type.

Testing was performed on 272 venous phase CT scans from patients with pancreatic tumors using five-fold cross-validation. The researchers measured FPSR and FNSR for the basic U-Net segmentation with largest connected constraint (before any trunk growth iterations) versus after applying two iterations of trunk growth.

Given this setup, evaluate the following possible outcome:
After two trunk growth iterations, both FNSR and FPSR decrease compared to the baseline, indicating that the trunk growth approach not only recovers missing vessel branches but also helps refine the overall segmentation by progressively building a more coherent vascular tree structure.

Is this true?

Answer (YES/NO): NO